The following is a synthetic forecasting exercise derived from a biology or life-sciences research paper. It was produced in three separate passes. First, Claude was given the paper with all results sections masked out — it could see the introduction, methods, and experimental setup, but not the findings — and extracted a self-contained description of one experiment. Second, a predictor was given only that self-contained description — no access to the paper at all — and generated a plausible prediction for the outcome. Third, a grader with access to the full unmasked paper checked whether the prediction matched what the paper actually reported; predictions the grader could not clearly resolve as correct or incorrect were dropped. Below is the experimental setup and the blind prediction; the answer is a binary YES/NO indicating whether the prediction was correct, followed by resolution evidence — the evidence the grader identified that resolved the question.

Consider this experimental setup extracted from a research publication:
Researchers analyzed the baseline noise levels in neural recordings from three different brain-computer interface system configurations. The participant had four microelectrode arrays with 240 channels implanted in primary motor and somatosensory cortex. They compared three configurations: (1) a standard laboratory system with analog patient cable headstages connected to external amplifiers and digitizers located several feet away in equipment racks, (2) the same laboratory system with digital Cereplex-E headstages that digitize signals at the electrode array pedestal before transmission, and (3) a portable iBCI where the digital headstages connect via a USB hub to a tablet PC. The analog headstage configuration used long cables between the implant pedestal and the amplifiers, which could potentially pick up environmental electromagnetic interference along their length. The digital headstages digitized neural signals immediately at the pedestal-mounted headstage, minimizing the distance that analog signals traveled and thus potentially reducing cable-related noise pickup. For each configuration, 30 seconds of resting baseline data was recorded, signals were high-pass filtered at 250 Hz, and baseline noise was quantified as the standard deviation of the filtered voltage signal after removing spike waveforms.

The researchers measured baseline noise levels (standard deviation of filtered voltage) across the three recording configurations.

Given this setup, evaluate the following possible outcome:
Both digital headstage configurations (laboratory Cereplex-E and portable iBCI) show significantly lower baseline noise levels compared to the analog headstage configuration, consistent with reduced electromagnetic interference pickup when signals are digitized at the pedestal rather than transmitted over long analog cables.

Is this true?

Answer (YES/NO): YES